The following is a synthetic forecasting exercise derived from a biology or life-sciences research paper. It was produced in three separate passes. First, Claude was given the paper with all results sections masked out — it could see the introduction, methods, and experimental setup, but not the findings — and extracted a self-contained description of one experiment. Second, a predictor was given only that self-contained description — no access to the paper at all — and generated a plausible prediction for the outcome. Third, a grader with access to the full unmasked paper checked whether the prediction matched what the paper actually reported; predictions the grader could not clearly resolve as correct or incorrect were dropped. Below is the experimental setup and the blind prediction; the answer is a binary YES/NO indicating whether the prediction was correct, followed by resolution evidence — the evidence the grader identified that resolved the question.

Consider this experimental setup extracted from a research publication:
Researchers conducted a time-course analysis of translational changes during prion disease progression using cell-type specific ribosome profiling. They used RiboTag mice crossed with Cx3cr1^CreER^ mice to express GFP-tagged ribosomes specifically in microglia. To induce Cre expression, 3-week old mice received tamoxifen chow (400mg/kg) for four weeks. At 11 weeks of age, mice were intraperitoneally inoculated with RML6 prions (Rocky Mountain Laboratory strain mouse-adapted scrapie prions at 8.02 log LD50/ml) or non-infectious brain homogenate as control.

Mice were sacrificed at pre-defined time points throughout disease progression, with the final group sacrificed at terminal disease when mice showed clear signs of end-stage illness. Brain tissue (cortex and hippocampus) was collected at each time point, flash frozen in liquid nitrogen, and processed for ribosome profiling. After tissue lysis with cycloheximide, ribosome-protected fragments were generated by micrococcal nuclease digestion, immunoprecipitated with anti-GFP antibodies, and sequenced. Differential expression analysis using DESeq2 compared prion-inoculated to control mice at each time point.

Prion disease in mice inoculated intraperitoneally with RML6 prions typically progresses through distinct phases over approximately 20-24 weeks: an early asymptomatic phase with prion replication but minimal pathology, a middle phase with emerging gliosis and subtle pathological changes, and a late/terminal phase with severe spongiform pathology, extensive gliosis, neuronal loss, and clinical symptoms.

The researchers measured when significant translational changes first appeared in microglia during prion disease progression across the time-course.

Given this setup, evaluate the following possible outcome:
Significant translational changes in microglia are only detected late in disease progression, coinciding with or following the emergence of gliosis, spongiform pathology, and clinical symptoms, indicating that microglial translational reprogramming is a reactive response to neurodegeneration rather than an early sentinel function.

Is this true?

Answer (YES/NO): NO